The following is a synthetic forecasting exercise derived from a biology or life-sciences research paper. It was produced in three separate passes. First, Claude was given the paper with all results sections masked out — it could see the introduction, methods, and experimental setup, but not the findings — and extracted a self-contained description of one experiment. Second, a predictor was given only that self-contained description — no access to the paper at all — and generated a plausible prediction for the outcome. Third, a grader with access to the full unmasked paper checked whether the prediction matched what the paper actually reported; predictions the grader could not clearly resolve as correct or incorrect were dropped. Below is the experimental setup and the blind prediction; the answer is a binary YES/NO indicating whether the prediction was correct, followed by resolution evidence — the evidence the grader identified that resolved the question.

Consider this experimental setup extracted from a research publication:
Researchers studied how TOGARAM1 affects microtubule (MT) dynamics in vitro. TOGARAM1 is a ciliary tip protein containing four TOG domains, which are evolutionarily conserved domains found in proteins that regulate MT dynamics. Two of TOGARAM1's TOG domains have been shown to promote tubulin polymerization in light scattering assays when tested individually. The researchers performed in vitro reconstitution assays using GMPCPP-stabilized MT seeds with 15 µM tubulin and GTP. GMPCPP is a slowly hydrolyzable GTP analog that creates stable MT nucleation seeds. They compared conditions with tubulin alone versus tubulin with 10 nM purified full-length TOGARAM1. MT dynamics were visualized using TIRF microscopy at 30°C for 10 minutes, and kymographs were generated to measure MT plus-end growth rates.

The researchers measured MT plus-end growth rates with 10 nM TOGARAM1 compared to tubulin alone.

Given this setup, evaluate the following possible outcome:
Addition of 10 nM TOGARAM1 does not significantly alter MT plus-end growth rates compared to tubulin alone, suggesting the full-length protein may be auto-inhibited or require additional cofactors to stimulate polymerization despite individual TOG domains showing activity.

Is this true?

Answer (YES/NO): NO